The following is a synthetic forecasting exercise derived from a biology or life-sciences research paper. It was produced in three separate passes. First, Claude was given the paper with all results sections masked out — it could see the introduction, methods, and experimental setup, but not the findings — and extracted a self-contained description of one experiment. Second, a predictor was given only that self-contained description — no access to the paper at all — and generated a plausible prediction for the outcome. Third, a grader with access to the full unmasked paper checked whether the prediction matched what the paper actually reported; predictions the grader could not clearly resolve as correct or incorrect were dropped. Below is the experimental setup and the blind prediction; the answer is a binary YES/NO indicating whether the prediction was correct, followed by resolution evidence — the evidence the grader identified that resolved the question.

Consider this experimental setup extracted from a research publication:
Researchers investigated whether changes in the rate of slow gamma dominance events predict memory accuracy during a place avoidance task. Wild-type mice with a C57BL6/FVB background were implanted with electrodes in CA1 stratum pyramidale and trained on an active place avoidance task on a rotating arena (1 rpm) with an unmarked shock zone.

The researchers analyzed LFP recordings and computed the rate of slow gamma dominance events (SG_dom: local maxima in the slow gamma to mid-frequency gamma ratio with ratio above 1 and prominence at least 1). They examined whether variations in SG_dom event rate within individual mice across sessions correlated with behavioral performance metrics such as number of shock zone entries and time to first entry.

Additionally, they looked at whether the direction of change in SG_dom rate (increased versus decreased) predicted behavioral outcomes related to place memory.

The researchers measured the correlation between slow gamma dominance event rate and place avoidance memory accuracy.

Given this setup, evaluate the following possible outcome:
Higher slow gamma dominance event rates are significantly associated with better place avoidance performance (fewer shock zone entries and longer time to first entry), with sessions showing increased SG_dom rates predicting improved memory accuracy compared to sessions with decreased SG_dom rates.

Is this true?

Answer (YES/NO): NO